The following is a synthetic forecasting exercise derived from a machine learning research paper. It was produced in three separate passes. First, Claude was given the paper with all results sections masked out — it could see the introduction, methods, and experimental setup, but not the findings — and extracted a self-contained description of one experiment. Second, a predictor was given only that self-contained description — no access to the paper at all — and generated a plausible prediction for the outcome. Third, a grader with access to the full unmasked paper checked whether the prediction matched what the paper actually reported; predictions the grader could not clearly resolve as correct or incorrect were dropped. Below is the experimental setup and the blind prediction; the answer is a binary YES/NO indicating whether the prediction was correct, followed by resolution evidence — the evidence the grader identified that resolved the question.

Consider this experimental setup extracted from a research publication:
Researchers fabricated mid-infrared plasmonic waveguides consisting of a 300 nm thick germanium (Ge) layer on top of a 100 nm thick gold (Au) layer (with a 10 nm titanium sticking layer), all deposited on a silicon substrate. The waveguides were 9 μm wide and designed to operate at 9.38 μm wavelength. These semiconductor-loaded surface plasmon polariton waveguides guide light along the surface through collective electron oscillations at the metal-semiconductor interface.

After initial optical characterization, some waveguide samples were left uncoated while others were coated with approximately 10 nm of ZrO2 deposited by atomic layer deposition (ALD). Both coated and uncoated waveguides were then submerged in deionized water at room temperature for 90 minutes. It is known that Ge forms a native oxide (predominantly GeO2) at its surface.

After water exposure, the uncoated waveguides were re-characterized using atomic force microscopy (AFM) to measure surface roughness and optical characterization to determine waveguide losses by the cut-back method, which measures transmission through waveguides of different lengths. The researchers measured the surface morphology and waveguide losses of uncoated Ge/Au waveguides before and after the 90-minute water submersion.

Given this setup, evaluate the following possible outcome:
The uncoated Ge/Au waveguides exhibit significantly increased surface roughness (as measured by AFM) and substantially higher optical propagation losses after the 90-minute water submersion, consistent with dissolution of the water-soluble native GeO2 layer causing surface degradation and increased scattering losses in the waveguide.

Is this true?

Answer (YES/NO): NO